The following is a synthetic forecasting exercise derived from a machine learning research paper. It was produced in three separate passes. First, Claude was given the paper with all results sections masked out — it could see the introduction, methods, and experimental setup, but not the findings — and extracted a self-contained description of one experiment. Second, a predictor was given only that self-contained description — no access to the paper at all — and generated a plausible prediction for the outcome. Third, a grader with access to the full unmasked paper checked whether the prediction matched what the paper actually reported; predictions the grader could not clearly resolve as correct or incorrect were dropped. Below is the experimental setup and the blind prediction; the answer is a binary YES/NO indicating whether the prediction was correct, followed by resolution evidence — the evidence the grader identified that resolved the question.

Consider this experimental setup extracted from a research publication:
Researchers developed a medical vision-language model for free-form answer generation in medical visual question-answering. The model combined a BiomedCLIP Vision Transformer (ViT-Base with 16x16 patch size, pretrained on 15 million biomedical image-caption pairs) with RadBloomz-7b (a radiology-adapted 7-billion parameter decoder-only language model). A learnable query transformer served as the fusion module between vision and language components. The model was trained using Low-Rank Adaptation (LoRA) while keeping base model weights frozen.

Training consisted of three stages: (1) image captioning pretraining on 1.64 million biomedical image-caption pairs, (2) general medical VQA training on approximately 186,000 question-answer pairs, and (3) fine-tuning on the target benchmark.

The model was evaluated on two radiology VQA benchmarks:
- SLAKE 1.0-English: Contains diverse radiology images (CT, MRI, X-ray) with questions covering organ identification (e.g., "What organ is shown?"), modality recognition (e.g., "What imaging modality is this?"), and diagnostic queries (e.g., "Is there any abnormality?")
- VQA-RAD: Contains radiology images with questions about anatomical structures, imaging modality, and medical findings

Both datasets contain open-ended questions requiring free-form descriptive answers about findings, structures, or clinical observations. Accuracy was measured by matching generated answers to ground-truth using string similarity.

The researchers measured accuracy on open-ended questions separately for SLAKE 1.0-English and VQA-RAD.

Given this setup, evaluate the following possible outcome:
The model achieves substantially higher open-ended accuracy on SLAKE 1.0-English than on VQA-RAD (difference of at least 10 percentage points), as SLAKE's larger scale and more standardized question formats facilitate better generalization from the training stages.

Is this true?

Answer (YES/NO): YES